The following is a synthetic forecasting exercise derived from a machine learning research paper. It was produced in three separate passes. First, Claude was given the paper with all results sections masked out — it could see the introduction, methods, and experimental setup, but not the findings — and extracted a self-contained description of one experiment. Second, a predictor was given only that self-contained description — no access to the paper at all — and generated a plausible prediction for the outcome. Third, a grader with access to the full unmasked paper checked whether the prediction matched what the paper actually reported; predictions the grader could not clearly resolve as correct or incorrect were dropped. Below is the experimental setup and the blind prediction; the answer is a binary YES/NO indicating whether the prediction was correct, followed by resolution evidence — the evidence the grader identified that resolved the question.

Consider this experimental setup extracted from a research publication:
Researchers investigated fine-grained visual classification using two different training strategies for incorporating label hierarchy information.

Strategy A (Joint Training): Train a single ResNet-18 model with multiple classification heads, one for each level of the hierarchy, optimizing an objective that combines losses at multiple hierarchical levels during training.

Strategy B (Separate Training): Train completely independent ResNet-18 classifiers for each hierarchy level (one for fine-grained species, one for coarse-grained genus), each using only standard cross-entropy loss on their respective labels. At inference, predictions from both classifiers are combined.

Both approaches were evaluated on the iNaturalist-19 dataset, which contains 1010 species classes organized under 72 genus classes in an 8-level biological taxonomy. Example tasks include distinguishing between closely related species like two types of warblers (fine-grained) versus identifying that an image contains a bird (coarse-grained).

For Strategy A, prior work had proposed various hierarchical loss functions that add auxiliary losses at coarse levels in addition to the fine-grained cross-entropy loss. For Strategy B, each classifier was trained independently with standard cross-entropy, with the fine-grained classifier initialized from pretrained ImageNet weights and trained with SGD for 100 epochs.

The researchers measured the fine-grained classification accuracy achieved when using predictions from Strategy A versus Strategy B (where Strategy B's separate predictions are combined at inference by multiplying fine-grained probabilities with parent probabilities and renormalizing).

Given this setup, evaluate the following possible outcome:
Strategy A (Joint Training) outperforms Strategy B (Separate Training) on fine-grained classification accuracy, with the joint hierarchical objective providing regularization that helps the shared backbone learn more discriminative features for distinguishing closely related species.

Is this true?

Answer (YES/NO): NO